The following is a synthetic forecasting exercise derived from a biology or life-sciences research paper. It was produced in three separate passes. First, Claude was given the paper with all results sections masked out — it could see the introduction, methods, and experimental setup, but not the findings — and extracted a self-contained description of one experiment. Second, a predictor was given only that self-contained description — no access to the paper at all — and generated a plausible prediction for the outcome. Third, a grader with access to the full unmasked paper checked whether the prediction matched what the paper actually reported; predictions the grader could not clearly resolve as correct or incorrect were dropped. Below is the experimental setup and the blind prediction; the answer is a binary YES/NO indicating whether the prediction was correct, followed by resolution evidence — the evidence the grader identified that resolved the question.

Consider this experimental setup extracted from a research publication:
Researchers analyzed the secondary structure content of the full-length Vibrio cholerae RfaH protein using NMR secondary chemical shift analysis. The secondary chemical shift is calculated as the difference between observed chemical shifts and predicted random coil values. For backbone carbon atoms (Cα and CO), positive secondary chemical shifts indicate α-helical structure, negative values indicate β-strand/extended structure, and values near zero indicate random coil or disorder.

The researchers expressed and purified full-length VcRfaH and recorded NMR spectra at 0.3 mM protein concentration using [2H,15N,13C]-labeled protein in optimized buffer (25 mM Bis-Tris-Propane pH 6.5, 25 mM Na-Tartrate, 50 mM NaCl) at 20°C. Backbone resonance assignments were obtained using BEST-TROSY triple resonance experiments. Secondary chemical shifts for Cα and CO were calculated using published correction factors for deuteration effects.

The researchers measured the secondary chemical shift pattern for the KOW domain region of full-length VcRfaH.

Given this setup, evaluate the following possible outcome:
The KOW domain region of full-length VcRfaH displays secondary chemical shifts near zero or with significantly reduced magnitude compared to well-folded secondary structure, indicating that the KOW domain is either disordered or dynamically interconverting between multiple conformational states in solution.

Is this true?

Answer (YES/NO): NO